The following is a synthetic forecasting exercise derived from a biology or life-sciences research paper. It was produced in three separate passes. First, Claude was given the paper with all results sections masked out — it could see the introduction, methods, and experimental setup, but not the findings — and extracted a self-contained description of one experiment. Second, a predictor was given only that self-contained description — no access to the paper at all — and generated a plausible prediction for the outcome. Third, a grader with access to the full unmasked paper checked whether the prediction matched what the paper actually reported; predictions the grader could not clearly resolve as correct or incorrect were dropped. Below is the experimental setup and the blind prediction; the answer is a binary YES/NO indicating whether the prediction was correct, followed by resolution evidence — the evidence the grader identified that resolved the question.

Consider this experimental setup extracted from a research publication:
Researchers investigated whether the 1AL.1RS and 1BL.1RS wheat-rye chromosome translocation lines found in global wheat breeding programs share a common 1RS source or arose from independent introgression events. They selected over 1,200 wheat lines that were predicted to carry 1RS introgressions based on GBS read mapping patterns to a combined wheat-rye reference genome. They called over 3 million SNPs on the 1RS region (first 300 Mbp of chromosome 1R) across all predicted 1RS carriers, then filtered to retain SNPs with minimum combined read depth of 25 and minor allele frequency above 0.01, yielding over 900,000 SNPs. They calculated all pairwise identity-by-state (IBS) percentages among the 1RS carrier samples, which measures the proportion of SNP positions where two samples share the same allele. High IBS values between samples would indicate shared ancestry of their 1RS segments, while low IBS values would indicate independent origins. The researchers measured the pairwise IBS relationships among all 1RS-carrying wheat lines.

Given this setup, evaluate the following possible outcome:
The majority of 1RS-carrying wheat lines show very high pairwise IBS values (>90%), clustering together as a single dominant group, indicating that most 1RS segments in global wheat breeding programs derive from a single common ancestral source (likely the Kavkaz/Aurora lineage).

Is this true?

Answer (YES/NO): NO